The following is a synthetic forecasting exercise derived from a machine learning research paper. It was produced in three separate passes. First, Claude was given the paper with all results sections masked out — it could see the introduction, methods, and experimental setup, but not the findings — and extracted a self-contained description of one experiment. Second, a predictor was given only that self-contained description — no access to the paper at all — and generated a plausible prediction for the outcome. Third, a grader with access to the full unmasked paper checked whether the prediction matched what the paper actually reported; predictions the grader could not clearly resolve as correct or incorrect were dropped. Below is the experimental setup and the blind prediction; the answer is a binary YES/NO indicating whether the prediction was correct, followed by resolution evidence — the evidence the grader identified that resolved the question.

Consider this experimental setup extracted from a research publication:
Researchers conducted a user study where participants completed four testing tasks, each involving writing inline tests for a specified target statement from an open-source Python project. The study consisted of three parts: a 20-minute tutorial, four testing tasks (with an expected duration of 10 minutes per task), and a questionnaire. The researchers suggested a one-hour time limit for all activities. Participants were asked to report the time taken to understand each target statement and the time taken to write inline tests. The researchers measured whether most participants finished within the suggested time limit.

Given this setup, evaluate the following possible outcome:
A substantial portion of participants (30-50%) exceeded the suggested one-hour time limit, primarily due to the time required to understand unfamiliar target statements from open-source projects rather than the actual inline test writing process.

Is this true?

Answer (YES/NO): NO